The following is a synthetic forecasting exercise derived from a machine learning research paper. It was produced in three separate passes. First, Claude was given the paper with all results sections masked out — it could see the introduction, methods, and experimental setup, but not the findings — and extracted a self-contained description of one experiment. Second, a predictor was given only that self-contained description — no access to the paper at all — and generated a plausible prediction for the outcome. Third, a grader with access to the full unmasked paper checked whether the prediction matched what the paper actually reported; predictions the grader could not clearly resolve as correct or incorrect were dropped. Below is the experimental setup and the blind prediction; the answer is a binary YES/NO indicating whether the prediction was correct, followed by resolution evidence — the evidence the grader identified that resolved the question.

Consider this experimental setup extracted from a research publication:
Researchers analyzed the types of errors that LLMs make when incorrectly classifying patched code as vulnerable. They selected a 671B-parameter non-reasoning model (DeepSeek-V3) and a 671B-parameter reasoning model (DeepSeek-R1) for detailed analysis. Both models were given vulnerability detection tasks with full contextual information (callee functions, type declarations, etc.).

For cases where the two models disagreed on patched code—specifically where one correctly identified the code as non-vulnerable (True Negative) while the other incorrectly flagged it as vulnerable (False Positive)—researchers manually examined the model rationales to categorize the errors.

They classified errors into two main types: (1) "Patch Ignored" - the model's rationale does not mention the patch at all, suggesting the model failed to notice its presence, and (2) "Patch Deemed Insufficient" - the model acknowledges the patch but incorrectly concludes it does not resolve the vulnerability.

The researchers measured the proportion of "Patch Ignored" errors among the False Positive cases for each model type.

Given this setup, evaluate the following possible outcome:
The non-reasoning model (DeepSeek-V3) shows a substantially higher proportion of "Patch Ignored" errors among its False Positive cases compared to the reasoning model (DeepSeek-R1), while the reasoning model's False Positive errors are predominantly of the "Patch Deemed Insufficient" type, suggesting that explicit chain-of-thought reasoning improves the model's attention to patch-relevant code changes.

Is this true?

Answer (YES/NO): YES